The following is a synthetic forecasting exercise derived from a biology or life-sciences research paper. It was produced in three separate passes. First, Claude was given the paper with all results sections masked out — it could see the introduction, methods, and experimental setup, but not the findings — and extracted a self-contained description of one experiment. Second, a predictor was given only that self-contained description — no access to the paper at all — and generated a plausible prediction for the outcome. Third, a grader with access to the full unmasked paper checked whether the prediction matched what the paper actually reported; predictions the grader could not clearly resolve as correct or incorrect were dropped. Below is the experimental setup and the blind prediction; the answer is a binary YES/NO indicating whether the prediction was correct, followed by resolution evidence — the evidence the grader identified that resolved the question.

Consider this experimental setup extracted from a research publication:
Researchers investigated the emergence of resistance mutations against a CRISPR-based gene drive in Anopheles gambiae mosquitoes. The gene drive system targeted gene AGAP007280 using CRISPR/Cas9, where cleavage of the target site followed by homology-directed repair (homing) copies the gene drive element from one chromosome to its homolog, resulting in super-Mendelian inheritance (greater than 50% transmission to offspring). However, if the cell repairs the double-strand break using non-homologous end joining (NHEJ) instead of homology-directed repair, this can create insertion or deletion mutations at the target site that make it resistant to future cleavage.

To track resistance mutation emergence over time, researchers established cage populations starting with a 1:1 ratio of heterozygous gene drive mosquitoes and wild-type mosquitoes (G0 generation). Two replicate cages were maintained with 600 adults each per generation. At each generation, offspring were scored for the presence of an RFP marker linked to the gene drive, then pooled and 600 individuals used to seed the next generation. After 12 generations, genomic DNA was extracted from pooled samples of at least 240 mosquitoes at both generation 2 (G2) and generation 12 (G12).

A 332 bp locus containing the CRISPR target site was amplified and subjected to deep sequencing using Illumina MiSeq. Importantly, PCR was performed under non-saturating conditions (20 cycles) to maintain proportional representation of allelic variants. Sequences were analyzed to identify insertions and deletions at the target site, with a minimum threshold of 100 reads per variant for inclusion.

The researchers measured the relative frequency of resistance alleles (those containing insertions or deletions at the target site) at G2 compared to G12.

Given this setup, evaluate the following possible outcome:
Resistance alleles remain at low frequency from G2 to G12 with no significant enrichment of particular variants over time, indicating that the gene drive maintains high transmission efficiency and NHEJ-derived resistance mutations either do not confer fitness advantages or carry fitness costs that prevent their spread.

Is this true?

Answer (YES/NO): NO